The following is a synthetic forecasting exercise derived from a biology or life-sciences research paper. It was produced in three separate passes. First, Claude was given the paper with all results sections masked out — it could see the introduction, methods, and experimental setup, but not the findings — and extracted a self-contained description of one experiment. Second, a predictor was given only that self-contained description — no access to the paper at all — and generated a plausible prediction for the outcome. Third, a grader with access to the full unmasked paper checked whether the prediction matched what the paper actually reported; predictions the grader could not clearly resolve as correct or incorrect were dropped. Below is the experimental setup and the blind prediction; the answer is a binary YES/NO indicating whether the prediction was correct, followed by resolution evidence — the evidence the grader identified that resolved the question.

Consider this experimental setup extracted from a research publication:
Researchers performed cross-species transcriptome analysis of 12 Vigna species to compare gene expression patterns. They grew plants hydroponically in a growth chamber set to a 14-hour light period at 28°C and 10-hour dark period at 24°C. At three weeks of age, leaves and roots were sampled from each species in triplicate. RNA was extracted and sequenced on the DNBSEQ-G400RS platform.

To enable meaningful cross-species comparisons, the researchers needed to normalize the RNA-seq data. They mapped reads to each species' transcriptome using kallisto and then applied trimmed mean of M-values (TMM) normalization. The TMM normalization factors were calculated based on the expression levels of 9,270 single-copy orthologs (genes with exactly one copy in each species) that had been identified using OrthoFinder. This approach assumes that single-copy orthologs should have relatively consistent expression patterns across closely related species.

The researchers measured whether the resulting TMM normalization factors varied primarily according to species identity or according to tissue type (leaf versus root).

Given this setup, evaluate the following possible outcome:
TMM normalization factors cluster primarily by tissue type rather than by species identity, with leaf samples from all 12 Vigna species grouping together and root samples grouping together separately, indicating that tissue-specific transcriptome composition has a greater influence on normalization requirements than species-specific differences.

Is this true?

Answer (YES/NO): YES